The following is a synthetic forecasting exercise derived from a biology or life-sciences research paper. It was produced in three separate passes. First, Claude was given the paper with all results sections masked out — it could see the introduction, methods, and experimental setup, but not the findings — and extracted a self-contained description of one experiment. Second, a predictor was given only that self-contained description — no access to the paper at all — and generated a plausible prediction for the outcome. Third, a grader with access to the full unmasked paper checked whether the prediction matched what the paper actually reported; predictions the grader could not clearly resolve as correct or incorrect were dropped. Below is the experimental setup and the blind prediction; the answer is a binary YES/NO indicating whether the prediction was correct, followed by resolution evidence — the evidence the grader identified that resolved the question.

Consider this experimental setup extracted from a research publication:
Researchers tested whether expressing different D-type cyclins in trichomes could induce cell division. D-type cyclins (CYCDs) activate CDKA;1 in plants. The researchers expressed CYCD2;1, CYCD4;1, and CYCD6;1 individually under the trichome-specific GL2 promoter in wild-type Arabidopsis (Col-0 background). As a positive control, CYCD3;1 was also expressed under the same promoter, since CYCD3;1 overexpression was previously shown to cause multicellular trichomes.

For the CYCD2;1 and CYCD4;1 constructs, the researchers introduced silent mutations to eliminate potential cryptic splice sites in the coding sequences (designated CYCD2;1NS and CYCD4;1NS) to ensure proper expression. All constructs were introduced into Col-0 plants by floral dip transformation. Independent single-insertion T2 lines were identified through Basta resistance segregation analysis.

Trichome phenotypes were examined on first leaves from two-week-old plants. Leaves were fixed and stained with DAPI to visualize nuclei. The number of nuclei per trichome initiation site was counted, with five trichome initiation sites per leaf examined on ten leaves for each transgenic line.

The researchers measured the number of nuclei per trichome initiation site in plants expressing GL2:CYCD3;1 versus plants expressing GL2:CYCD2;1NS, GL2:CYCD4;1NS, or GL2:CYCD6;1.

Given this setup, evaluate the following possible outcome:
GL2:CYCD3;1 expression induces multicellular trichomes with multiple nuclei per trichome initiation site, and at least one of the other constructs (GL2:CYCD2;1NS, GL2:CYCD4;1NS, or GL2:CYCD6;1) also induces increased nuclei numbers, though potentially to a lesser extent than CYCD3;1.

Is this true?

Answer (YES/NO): NO